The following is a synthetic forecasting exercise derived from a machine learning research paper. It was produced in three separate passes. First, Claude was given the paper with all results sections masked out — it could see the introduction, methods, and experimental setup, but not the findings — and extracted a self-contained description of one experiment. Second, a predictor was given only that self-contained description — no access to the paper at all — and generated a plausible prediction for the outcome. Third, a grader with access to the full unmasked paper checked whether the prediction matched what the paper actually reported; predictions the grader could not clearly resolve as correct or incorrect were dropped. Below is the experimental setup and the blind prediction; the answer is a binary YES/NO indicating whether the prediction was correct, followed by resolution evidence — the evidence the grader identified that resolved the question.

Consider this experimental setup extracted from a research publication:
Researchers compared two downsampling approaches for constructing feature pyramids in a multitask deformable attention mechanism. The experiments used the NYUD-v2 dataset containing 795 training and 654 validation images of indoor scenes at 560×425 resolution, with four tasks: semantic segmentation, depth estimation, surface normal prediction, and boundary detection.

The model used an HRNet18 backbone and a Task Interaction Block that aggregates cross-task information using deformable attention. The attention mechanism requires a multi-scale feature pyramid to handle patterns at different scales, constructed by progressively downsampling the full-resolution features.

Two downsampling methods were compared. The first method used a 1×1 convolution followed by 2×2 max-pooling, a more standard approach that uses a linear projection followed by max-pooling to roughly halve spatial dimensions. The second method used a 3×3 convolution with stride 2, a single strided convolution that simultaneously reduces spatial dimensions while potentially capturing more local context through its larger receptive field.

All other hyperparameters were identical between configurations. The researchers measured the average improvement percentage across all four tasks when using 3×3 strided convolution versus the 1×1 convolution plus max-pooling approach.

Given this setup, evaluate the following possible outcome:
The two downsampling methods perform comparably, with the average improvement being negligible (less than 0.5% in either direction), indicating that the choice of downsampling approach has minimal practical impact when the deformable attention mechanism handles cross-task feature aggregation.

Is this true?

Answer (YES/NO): YES